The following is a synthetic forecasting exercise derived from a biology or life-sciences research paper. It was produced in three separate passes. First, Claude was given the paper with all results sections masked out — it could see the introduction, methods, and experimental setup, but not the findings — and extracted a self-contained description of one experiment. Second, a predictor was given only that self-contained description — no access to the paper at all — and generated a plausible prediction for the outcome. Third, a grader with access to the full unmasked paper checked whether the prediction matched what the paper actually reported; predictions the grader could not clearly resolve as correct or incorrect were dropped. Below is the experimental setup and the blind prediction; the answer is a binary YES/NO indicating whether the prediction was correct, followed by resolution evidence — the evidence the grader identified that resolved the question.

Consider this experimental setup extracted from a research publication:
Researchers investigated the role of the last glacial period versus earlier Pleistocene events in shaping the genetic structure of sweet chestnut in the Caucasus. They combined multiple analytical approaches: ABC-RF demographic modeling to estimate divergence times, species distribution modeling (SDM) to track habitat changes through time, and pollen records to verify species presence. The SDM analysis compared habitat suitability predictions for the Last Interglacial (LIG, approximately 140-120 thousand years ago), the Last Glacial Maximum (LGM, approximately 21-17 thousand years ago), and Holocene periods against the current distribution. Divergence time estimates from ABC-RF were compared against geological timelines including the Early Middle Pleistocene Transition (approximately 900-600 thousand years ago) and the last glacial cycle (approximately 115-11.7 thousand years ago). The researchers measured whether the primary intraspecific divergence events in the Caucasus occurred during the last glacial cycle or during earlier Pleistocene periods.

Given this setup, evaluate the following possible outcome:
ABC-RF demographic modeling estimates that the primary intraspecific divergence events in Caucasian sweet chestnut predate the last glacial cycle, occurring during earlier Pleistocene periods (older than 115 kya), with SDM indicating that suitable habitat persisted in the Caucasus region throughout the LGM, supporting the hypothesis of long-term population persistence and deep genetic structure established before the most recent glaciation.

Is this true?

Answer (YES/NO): YES